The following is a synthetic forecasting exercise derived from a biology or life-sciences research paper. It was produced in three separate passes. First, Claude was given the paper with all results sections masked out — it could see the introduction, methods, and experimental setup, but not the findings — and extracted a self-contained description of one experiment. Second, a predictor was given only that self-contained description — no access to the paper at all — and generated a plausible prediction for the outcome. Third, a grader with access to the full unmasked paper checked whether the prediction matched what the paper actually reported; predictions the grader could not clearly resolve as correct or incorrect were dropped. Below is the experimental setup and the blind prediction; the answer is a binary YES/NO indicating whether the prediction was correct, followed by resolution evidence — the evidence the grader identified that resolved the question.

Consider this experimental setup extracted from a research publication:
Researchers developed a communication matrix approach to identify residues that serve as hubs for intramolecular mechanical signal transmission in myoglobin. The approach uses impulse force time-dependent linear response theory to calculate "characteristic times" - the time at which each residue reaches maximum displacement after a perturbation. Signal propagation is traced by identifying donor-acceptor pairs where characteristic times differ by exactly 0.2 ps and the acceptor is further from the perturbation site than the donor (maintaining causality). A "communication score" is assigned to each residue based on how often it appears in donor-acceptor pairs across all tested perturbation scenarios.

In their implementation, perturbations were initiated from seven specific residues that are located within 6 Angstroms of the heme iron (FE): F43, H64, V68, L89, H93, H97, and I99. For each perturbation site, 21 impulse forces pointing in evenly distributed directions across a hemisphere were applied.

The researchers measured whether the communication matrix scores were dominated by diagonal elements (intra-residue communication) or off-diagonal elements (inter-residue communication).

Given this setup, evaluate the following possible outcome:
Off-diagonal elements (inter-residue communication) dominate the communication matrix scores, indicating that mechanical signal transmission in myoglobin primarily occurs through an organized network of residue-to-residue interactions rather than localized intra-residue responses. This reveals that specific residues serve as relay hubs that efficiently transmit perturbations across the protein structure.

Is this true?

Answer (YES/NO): NO